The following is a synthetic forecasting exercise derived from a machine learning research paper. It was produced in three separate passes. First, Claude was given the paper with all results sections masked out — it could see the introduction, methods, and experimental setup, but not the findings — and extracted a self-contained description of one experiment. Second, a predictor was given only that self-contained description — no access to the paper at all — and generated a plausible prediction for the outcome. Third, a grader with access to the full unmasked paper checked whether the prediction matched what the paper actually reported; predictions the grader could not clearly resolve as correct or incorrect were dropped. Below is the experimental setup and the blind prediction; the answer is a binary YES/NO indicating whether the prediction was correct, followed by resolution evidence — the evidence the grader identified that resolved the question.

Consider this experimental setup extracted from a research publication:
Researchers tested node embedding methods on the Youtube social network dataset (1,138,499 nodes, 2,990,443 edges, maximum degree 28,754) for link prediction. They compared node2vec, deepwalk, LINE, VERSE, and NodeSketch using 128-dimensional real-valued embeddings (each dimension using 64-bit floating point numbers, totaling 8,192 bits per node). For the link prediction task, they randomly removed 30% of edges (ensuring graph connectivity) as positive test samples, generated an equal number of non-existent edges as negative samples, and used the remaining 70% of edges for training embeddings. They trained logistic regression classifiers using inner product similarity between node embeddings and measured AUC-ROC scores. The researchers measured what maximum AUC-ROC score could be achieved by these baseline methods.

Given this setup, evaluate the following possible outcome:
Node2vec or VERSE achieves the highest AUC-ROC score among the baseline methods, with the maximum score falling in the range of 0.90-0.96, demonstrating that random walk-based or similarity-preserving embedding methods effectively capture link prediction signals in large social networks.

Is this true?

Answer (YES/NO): NO